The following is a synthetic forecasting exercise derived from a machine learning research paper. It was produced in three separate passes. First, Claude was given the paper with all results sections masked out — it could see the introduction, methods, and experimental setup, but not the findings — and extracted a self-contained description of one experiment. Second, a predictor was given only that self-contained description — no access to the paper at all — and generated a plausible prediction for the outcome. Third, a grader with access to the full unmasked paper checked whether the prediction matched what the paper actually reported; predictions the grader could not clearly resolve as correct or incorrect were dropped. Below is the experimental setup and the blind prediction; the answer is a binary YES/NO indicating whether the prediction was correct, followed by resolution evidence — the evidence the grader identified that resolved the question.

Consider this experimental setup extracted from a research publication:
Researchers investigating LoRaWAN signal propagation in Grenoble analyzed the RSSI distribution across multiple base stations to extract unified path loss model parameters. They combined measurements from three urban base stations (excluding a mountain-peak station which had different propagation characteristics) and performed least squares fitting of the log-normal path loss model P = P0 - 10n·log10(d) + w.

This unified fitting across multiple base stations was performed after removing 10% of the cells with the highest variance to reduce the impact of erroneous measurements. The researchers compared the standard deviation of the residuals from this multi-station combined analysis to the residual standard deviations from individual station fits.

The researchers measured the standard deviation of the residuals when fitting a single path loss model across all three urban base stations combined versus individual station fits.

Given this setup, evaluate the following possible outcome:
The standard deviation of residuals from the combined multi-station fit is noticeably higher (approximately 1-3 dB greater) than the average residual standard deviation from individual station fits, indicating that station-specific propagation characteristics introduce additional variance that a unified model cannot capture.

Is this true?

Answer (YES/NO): YES